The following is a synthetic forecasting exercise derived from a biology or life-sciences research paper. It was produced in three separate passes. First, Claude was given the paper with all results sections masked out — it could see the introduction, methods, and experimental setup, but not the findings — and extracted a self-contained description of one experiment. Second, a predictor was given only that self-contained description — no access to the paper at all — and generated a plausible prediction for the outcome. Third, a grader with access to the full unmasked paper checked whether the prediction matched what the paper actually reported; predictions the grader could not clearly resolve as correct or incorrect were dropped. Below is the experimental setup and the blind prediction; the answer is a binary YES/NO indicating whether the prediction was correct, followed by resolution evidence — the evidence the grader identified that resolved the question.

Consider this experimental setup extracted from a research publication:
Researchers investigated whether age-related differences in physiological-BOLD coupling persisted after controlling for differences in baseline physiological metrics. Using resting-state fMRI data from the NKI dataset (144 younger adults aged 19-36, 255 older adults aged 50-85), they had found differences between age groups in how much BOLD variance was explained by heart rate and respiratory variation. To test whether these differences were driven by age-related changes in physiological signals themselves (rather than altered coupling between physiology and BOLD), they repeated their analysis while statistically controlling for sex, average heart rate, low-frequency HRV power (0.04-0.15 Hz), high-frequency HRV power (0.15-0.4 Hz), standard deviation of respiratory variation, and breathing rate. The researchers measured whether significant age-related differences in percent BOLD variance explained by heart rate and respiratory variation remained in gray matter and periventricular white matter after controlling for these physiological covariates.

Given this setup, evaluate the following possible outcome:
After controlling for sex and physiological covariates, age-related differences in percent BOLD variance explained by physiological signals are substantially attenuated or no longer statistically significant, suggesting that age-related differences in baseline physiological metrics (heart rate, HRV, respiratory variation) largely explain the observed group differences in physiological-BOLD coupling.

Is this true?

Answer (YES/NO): NO